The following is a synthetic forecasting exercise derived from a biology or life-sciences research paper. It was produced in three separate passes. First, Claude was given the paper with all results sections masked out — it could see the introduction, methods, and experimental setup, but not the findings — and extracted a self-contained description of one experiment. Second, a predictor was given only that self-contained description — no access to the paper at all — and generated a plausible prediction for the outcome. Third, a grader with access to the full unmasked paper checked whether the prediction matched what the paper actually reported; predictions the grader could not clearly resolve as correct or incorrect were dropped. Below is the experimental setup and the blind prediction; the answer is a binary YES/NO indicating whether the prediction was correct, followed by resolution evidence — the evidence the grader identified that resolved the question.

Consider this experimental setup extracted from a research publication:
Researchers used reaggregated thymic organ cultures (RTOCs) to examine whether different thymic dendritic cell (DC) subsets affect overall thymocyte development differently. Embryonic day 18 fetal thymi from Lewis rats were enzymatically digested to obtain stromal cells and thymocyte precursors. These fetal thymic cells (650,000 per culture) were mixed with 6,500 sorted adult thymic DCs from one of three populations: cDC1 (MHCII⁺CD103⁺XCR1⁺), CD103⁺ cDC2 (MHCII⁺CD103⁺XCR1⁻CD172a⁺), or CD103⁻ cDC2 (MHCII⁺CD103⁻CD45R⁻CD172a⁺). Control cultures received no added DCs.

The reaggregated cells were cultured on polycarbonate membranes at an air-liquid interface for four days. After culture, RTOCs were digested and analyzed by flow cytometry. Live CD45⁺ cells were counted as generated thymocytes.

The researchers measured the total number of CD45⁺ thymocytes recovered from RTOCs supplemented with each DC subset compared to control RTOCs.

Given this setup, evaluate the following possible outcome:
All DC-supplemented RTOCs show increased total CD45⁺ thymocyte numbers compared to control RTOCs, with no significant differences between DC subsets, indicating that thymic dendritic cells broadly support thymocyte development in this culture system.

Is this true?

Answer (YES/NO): NO